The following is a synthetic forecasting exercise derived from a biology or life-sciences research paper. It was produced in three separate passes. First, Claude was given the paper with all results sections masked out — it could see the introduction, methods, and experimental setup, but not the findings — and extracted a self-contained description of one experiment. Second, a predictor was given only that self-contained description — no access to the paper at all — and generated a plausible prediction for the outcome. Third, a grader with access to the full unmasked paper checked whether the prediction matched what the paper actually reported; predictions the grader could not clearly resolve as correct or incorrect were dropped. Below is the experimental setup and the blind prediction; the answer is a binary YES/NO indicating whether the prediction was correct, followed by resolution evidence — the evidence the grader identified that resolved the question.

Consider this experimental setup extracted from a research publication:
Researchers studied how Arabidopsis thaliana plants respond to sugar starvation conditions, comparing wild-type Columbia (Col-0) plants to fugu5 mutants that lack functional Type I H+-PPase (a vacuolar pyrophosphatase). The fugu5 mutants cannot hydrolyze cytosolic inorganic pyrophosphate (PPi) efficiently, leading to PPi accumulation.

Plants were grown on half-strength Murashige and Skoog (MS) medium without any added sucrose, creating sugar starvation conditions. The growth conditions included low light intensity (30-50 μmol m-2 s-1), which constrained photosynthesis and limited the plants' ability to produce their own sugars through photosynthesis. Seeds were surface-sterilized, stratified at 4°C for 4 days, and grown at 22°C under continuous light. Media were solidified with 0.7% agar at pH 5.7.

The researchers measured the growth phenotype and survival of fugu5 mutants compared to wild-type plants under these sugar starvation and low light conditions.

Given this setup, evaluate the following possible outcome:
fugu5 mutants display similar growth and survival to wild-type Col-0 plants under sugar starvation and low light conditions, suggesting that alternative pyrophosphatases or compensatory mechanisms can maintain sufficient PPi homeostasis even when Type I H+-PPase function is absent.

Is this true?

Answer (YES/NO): NO